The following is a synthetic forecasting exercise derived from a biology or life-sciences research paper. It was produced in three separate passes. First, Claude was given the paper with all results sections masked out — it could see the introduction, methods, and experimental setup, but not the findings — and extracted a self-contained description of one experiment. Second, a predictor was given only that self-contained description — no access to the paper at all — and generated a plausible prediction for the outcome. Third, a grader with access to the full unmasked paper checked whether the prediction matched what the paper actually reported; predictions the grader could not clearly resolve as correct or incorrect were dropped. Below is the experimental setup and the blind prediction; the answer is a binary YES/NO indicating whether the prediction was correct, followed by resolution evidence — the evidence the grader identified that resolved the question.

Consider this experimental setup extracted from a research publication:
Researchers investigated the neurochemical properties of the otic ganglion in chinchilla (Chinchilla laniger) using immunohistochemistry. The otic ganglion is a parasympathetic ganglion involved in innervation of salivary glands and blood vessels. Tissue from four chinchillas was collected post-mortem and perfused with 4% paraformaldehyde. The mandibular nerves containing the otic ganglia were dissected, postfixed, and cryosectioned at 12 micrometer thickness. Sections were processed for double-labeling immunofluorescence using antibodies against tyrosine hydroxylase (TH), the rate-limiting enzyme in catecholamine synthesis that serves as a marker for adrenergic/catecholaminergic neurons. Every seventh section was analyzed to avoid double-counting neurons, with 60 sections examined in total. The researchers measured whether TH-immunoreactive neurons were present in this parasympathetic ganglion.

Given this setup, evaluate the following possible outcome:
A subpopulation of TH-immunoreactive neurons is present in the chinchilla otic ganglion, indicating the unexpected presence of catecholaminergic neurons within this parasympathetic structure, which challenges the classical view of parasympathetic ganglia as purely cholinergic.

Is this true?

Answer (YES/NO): YES